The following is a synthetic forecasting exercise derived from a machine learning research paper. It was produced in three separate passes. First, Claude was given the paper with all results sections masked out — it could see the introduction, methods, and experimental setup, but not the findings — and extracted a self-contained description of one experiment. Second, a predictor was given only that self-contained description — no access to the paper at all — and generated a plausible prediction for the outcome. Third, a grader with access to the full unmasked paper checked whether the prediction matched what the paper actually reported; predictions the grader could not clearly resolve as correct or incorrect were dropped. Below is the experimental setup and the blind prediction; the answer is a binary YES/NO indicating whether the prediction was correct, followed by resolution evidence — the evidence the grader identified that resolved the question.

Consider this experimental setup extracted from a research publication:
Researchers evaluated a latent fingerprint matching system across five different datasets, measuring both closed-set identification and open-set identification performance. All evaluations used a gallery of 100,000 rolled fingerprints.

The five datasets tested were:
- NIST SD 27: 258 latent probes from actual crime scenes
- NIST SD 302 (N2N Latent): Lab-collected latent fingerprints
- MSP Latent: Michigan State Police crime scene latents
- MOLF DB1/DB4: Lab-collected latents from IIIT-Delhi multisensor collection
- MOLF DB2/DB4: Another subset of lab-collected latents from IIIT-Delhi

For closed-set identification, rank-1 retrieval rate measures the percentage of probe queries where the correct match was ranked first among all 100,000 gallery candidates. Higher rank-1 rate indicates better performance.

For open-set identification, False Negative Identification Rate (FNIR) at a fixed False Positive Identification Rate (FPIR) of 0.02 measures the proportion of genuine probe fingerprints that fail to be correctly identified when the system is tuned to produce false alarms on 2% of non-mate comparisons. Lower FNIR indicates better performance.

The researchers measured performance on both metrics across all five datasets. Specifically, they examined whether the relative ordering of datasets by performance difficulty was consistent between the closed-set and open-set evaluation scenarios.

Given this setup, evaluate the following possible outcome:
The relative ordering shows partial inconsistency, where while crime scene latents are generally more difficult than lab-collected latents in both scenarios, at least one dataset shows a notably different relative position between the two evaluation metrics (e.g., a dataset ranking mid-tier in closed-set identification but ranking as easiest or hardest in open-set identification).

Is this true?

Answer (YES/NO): NO